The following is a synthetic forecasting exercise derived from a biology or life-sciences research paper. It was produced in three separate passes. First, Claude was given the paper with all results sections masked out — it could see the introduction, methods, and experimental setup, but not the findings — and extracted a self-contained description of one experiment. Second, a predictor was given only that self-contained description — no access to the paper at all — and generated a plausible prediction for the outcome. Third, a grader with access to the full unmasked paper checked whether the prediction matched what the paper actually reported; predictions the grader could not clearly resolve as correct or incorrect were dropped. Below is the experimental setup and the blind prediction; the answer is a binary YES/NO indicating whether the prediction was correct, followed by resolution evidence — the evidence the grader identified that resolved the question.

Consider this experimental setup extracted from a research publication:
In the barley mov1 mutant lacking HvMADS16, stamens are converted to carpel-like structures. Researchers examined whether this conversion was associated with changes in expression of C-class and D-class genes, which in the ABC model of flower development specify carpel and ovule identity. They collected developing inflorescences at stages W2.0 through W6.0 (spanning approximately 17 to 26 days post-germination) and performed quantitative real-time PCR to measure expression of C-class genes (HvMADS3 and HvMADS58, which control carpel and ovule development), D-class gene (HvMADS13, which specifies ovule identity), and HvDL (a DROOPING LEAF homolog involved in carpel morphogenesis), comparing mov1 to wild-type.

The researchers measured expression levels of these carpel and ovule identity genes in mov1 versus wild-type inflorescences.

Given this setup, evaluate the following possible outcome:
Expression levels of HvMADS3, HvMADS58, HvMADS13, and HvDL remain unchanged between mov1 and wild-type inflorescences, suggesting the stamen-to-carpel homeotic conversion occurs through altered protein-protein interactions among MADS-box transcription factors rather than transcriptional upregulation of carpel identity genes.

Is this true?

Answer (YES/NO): NO